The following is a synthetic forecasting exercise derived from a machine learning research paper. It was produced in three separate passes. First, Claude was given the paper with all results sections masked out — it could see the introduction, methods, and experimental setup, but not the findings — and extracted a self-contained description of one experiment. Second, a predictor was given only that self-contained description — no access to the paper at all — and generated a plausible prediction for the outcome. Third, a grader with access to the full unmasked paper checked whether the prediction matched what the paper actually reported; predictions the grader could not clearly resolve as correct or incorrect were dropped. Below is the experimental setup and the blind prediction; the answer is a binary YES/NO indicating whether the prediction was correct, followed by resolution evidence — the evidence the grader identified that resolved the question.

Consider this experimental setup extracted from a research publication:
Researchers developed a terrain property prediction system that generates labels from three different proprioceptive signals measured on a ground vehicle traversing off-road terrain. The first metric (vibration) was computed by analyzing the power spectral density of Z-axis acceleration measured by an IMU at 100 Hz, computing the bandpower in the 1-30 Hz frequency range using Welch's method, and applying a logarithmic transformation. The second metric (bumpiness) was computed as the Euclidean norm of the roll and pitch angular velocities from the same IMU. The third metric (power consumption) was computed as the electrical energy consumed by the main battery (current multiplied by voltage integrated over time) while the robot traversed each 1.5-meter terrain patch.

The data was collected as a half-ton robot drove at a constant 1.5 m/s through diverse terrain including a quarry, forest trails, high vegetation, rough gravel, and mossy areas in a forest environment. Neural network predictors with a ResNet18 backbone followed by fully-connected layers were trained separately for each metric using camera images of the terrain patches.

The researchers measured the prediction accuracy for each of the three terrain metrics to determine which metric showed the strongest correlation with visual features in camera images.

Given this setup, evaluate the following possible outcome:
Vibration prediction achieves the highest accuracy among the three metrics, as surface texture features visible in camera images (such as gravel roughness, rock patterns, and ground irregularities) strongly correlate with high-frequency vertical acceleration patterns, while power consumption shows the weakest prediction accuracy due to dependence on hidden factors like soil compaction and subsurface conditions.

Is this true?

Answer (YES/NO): NO